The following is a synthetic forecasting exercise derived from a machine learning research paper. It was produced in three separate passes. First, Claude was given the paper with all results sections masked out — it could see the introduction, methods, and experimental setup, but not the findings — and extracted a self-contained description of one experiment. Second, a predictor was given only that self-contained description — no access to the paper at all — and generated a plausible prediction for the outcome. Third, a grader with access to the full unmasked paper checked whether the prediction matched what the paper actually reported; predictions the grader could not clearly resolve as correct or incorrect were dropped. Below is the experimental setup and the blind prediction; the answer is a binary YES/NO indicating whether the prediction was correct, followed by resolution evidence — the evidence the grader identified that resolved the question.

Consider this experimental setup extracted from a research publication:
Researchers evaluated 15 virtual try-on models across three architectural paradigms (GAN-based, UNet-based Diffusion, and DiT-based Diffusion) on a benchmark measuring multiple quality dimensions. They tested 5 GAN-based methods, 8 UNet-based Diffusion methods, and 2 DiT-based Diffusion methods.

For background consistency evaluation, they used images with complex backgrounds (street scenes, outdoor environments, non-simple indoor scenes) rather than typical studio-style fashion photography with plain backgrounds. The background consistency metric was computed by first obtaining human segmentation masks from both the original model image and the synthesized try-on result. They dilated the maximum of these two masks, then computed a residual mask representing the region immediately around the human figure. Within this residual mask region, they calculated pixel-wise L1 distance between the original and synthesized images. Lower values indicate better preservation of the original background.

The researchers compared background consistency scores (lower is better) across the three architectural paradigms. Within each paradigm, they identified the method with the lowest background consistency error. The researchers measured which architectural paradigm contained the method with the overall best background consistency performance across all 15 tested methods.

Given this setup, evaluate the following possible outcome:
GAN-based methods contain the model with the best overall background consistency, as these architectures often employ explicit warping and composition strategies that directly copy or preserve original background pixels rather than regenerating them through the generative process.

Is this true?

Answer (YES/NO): NO